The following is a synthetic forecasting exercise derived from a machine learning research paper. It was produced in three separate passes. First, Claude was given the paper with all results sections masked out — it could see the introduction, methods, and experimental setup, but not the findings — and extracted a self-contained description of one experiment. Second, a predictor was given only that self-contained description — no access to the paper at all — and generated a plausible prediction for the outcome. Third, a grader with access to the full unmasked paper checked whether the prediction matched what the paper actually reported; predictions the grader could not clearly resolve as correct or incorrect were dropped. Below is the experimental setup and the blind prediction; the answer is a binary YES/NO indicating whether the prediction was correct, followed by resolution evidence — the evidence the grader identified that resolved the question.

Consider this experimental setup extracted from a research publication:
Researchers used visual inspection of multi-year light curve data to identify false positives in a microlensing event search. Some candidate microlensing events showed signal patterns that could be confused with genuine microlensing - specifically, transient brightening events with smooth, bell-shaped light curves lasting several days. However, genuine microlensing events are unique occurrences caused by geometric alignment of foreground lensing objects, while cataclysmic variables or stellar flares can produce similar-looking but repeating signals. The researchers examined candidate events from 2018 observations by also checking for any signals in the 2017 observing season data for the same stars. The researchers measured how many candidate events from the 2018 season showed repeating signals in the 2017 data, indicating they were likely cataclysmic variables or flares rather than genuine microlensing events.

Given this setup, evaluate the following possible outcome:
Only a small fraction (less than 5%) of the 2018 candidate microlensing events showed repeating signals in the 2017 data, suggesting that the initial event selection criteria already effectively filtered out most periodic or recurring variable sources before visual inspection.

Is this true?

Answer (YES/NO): NO